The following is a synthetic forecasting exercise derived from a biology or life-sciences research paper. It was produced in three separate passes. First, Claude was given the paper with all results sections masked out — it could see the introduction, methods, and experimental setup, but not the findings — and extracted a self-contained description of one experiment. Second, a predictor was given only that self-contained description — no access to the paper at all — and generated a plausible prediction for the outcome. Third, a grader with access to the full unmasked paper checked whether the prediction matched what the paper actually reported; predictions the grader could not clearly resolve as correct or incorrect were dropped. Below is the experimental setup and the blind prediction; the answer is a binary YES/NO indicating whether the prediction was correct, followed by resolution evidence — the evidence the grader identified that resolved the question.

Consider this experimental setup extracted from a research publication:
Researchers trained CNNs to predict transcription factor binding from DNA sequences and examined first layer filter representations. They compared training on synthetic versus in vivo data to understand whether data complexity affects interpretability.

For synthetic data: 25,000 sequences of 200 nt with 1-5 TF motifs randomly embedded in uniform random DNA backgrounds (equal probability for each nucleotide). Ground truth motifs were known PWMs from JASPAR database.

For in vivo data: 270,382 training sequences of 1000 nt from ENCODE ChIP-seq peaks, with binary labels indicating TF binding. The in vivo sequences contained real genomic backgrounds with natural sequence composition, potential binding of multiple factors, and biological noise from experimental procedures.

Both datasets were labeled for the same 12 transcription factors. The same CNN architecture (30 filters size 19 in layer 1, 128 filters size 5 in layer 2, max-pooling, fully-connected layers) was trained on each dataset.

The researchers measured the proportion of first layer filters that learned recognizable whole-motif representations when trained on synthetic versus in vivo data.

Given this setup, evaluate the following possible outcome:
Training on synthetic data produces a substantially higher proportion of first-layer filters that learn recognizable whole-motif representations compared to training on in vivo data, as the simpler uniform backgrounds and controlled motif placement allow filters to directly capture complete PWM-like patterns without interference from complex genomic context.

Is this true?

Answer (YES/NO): YES